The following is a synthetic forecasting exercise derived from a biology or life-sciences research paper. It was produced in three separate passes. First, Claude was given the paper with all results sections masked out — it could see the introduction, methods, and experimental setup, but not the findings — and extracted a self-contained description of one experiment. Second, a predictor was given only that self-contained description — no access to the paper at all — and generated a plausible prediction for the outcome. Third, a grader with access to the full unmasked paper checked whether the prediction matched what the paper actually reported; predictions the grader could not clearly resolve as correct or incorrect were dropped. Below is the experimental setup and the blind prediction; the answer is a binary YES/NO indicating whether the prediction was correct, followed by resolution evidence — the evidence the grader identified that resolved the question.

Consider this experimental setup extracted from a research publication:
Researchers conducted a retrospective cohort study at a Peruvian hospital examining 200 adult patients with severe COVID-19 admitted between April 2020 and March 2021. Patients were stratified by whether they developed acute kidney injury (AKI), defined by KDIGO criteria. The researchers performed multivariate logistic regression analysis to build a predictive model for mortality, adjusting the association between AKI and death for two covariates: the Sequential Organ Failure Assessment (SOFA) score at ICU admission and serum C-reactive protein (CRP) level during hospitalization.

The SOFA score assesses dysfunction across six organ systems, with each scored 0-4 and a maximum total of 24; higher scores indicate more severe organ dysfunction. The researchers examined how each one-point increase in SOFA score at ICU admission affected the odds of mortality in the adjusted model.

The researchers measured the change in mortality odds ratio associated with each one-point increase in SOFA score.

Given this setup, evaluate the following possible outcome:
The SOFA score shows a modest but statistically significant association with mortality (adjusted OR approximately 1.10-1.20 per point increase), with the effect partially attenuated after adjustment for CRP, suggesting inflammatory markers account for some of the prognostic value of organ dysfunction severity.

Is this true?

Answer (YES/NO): NO